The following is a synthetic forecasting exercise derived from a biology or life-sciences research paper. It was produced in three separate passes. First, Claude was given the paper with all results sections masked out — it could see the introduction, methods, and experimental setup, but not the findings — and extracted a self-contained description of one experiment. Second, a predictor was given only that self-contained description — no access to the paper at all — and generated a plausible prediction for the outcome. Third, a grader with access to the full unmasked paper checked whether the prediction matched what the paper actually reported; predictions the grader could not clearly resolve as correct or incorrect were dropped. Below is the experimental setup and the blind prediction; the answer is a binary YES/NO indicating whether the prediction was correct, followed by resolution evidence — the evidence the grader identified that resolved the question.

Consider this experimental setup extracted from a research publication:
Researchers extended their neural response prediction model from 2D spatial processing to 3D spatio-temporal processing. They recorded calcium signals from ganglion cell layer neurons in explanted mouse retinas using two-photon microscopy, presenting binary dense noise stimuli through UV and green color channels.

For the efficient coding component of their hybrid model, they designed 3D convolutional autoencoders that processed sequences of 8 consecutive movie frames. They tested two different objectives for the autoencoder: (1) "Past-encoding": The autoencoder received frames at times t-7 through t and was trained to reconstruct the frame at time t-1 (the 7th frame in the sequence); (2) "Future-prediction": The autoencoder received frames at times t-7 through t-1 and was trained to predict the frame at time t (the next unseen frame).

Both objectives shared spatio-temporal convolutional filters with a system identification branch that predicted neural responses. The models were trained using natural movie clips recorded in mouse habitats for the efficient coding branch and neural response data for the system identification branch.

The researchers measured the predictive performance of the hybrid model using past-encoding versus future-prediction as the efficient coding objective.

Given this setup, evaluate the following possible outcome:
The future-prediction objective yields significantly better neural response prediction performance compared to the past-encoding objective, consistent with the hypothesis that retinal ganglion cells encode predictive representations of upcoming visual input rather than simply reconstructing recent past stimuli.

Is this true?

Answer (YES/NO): NO